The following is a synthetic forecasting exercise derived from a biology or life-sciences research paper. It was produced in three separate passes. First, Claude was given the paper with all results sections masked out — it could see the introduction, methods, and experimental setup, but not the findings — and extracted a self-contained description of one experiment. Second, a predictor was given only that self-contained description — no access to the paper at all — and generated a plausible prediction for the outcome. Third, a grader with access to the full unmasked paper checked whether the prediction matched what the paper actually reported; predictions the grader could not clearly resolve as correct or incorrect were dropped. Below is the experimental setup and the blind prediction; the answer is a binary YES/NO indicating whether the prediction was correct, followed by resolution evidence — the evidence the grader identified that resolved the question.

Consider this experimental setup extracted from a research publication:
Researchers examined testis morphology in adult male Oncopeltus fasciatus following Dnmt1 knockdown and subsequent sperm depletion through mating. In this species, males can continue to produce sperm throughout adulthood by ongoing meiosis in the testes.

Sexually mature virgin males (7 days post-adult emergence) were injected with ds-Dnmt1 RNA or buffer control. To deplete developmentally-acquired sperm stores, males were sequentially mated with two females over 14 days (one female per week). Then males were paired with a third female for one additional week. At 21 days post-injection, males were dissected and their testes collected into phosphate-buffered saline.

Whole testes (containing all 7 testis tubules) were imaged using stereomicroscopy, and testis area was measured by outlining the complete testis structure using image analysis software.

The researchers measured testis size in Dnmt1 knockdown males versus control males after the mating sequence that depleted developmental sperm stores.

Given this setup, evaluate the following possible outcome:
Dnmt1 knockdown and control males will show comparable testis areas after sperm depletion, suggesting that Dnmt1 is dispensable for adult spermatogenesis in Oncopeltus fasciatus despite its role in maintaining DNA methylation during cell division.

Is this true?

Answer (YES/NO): NO